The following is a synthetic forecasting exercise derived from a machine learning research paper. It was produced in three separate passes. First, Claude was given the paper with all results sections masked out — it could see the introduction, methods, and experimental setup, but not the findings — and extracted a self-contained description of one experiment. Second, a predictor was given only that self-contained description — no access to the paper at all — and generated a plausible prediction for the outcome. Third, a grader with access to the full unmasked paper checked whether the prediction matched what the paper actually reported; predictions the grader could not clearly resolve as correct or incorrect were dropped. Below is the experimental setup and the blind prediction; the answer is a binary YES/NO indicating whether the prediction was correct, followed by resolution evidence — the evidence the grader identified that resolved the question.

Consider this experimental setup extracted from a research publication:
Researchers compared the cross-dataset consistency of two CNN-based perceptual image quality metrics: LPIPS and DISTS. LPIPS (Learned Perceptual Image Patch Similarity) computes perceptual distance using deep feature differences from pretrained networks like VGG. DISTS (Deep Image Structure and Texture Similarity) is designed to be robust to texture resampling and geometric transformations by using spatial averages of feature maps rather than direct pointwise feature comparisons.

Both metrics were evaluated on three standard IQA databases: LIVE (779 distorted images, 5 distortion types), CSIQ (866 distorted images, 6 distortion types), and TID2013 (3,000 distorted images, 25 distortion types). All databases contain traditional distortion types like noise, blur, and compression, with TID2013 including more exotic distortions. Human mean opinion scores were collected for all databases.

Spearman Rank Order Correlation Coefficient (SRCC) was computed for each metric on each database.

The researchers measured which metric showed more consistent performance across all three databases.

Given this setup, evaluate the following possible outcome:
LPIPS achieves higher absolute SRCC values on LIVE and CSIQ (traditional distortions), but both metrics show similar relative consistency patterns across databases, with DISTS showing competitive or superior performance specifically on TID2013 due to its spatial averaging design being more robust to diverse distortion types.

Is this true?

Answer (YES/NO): NO